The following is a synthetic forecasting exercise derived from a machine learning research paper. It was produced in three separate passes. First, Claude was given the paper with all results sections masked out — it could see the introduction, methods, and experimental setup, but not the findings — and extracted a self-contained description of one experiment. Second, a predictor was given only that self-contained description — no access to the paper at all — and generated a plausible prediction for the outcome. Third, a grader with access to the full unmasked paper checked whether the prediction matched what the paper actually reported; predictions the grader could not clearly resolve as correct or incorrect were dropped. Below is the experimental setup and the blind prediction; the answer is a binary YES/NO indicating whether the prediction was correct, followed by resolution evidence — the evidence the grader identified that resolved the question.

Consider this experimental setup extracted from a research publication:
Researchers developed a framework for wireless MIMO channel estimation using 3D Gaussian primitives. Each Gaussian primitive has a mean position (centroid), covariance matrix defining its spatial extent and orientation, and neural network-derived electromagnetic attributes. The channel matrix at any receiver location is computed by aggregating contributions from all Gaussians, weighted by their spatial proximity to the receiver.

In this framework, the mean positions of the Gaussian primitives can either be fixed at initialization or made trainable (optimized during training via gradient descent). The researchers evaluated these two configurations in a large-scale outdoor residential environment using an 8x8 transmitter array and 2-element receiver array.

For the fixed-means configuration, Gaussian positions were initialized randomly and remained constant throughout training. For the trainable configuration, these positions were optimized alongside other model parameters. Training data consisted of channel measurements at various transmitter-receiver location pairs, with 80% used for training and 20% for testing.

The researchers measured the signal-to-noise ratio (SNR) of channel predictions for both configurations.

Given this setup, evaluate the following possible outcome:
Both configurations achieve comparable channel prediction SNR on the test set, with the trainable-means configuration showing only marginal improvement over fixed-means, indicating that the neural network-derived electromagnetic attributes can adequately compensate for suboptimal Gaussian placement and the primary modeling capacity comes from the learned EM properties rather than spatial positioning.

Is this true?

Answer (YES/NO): NO